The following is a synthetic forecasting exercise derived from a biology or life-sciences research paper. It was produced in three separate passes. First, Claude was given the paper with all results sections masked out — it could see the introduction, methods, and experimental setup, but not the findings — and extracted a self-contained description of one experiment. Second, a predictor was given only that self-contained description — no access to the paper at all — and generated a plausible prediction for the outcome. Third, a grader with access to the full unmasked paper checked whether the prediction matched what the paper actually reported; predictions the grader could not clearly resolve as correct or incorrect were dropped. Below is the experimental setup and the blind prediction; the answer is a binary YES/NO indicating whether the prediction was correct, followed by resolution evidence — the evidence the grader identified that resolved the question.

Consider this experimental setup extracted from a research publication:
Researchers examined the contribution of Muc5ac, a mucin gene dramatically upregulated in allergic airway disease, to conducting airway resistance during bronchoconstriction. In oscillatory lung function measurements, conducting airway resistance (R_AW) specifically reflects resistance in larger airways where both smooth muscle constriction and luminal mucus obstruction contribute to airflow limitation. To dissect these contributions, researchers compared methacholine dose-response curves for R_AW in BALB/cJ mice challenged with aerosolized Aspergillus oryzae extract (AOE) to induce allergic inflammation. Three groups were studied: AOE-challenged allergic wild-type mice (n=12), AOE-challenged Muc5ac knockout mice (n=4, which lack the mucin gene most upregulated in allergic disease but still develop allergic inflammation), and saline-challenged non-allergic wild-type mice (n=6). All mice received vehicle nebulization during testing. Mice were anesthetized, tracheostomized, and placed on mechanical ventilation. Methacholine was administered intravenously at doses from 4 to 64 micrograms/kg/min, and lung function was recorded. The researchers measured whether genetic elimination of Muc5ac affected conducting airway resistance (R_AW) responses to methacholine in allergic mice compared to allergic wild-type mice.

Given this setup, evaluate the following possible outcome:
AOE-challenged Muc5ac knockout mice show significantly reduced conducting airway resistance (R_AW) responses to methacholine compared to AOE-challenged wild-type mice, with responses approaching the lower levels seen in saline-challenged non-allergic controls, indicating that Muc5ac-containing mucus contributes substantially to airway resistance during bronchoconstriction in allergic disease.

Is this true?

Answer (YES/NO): YES